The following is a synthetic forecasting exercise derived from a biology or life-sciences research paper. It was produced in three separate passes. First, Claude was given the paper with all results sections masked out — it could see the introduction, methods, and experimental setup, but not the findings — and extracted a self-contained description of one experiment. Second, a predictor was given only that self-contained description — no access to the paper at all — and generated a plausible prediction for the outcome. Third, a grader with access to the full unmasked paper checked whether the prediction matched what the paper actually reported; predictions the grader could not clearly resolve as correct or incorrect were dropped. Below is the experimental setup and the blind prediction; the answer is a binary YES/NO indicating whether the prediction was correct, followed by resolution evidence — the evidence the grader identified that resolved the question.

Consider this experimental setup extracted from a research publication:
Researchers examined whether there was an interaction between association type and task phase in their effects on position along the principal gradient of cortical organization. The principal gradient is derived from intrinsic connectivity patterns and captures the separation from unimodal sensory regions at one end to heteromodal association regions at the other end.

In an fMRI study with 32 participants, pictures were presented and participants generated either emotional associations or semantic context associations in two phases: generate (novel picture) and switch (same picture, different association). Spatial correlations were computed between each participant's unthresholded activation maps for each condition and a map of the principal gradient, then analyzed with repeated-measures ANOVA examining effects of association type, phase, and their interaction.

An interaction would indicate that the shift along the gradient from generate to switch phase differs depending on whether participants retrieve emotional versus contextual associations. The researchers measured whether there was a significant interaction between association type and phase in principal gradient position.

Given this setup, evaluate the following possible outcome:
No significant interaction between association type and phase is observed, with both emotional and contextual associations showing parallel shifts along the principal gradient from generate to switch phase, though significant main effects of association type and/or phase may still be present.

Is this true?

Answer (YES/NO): YES